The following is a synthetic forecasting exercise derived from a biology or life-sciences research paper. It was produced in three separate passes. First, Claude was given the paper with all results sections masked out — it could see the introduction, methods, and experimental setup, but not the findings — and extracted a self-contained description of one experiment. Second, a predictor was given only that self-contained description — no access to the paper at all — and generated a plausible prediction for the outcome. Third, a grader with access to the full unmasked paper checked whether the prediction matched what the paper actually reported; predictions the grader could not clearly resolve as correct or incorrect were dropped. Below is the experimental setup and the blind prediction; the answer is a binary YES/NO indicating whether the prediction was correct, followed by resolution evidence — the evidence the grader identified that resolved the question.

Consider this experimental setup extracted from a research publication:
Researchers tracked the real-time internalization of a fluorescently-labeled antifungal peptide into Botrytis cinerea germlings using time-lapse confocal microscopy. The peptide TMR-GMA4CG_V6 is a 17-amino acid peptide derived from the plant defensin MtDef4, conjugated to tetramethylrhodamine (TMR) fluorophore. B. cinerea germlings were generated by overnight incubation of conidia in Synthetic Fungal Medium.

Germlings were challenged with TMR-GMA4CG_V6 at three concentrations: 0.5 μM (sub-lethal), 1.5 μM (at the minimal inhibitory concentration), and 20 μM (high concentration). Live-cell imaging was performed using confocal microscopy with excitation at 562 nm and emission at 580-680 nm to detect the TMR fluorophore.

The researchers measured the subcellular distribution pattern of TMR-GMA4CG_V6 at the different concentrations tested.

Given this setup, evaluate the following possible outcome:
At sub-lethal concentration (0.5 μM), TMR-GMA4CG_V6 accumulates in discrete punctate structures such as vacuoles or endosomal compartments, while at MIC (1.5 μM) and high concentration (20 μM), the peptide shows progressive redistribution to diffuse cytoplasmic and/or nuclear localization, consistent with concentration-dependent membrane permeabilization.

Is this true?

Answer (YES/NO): NO